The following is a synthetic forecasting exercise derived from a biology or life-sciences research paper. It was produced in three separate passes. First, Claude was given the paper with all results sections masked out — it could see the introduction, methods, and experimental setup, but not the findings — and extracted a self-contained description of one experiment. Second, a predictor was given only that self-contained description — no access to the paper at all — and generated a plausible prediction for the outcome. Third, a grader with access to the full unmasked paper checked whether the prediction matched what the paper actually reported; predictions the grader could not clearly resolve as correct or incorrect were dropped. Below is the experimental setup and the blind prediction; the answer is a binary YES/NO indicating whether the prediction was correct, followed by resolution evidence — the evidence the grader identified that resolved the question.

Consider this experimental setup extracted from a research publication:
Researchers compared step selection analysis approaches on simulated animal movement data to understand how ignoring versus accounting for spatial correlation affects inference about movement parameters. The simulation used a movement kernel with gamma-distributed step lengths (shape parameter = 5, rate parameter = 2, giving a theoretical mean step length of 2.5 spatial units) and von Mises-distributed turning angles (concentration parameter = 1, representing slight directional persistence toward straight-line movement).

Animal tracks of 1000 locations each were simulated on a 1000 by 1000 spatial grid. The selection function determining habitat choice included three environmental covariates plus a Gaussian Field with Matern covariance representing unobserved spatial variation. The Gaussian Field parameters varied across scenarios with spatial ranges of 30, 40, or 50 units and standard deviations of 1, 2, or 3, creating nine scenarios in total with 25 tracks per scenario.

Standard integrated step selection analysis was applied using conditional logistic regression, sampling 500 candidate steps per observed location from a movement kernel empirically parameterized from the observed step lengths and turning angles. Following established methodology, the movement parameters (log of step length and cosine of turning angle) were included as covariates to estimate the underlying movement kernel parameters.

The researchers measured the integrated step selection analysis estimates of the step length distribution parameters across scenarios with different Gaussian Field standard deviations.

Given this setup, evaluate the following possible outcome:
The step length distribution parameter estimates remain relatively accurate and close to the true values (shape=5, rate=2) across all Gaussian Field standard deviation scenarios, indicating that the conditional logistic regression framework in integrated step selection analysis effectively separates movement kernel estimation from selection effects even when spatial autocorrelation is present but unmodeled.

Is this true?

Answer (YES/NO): NO